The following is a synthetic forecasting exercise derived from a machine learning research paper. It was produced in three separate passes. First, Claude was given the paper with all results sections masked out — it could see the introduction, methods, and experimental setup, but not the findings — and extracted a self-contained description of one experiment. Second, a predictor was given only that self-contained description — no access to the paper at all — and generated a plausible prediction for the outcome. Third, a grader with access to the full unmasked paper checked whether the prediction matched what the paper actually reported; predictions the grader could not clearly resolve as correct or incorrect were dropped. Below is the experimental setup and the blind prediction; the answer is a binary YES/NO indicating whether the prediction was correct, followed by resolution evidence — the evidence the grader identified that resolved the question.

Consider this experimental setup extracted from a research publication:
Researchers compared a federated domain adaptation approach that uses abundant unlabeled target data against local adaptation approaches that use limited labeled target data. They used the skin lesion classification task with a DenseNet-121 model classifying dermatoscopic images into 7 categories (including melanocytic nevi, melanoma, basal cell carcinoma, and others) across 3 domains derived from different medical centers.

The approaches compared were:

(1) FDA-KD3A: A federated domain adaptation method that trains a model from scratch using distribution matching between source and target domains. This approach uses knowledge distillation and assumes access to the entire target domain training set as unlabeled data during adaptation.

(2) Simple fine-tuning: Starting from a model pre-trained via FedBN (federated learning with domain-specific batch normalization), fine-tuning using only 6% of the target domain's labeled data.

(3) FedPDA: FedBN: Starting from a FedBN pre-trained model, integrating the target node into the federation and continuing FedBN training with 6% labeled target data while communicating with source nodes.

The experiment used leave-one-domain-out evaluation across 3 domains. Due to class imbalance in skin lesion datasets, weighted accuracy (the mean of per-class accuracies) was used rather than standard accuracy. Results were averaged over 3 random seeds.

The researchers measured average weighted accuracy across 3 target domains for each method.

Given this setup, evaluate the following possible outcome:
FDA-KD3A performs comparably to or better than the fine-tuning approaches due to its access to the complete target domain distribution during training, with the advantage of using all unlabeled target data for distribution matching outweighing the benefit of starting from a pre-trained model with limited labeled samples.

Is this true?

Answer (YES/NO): YES